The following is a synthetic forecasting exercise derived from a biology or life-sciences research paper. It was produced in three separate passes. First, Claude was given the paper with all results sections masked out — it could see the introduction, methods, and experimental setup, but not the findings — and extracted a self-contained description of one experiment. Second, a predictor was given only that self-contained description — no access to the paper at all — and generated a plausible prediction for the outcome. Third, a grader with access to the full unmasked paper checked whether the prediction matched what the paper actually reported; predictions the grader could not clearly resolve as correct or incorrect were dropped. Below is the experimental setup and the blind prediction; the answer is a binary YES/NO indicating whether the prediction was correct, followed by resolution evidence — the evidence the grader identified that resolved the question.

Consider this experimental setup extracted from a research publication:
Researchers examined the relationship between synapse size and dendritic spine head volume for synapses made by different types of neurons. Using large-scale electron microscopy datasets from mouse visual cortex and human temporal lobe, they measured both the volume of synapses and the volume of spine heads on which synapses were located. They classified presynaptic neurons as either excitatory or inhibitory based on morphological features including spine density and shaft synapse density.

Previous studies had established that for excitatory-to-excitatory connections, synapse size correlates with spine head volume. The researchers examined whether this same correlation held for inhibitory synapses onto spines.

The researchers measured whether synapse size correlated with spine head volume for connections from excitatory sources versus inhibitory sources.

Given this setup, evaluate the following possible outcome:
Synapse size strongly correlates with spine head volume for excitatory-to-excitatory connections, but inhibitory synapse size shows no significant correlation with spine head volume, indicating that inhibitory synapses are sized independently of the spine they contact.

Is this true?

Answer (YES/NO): YES